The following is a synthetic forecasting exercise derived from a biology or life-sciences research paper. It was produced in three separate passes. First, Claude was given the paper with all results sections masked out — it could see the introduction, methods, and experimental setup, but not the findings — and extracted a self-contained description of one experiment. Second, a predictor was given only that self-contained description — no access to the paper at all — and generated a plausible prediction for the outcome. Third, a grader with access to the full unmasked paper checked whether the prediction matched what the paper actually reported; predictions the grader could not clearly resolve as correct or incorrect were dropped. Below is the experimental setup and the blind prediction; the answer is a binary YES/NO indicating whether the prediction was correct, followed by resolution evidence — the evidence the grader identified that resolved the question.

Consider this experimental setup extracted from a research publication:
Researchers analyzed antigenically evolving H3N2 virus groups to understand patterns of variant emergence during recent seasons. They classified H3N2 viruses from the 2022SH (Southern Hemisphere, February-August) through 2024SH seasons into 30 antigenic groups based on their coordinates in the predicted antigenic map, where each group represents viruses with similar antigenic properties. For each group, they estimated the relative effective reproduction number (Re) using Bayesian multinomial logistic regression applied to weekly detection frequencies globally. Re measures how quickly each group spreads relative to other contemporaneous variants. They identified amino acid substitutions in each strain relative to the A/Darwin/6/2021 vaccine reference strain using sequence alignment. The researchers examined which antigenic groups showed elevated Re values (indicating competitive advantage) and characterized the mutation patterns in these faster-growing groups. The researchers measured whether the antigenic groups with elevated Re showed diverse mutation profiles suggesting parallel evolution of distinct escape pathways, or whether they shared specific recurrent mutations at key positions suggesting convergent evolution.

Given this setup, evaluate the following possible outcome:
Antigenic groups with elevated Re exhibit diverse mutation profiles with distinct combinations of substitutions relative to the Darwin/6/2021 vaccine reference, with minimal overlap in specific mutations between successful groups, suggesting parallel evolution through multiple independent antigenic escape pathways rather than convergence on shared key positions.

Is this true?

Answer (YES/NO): NO